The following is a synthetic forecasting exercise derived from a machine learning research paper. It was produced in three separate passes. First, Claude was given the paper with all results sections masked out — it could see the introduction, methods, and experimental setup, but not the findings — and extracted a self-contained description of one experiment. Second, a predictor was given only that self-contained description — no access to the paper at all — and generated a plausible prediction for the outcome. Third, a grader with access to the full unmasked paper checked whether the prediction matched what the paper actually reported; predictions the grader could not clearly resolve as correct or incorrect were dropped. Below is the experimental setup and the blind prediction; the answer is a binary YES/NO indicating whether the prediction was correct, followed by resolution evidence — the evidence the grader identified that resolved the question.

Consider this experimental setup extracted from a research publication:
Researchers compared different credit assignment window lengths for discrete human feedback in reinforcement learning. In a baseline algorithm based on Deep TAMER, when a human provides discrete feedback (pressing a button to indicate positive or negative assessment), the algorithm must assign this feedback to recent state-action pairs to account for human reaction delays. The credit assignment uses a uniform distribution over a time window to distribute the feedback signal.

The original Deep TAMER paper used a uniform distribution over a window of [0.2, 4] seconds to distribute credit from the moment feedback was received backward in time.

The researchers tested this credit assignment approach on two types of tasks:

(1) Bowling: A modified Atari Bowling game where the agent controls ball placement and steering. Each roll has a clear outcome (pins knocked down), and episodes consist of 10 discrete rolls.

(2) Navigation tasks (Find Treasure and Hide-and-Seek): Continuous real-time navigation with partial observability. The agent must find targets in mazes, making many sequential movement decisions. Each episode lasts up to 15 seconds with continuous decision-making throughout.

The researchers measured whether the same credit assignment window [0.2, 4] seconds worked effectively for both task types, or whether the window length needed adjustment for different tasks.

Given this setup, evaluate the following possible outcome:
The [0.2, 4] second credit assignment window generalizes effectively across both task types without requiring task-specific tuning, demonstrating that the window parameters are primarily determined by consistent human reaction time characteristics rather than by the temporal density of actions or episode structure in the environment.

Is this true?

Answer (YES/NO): NO